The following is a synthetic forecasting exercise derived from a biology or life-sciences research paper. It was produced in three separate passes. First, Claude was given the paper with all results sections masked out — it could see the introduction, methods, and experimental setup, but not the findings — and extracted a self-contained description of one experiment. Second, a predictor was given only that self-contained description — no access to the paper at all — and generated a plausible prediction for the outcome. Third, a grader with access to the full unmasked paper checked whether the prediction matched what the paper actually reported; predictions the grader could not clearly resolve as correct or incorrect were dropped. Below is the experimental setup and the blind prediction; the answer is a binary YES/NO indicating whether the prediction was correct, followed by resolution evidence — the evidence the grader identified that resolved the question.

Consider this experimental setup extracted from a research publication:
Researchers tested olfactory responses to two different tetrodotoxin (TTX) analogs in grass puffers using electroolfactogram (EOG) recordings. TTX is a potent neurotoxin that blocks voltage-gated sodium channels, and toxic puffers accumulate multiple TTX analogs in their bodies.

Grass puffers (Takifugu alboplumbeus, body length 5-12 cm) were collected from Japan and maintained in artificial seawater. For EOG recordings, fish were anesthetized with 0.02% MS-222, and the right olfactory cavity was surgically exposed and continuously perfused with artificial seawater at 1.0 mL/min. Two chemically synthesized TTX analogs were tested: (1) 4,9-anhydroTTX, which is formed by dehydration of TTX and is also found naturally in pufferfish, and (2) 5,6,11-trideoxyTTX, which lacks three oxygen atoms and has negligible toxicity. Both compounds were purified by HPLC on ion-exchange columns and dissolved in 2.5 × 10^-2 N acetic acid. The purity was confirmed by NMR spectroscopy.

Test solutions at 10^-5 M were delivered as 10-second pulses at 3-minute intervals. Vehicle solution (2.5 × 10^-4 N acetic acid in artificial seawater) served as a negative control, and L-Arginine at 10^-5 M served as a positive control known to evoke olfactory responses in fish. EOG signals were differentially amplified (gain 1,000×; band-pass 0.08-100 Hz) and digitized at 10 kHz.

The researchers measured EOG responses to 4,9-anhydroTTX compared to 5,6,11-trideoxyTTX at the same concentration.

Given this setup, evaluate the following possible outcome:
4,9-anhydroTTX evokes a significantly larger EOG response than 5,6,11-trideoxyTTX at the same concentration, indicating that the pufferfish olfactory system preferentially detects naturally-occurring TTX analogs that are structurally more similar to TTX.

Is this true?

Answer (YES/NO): NO